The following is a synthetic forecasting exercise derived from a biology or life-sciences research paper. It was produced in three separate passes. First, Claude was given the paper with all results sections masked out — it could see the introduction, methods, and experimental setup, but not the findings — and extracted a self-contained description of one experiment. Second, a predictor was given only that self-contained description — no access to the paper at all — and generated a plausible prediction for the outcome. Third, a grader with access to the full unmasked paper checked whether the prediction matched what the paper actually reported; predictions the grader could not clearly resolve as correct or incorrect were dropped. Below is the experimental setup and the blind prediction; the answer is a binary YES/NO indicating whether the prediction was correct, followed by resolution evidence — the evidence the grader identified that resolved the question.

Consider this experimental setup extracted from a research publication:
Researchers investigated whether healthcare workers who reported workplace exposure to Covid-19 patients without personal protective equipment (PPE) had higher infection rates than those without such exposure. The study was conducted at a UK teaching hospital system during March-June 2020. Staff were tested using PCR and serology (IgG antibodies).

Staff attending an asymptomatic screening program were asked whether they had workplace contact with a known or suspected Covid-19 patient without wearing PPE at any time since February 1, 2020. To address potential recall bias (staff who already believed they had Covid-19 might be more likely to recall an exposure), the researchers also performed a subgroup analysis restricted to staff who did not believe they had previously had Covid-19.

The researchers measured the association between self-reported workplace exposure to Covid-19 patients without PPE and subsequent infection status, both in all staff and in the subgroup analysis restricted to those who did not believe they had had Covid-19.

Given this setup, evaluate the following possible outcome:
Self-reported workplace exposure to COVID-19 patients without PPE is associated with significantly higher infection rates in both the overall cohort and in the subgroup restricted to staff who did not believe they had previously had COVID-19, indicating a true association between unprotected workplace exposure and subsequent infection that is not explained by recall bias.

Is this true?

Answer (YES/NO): YES